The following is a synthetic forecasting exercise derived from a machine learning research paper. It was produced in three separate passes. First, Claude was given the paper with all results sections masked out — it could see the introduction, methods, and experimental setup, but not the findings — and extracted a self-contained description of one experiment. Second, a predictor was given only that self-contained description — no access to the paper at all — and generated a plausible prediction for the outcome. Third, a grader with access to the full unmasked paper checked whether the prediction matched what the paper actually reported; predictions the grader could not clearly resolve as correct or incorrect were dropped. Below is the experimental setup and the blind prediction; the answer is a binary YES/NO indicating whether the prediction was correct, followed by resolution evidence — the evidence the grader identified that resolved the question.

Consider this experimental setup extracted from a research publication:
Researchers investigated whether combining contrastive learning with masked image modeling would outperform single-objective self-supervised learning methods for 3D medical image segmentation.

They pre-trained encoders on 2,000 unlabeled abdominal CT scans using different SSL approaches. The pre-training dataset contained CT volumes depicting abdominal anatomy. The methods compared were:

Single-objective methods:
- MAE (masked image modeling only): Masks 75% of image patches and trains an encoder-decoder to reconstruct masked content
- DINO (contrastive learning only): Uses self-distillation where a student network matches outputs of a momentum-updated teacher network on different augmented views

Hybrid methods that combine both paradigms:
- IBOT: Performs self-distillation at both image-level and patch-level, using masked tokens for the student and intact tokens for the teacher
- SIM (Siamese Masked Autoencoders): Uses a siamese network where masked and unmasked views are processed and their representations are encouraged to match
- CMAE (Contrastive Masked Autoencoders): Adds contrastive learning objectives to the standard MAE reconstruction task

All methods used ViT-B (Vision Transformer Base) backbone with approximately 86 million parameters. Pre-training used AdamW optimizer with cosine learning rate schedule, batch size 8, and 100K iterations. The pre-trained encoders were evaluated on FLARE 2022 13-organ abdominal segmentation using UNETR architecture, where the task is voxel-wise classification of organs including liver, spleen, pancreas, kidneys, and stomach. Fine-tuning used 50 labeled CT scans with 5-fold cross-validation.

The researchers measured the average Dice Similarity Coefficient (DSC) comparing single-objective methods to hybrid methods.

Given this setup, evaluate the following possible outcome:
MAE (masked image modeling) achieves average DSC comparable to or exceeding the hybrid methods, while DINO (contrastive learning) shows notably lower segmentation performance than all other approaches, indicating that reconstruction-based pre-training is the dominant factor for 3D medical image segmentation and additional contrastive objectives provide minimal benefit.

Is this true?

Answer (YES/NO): NO